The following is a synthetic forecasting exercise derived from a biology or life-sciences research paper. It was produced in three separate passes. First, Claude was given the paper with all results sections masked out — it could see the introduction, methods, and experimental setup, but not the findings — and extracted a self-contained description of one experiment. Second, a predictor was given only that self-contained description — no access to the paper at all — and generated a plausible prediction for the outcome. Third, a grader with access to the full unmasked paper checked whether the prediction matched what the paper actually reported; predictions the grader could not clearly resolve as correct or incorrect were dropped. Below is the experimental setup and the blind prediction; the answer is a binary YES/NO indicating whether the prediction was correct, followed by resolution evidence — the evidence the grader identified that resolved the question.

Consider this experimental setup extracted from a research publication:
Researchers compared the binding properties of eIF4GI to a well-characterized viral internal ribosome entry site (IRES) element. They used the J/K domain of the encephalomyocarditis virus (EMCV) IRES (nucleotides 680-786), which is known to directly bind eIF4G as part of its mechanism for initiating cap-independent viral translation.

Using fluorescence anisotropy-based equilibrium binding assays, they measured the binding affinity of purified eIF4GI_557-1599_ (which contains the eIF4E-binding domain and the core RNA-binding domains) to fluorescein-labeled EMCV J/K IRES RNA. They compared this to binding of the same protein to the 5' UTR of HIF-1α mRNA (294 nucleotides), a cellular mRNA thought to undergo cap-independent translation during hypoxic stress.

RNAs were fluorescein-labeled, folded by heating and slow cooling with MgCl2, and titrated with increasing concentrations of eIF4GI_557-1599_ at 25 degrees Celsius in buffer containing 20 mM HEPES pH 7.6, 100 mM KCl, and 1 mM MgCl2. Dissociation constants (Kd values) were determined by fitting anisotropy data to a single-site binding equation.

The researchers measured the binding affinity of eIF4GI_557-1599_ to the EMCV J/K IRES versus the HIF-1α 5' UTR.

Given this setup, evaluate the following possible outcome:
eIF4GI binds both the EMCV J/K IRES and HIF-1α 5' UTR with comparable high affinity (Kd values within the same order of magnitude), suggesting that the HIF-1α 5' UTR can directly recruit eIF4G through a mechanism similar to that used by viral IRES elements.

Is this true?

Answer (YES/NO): YES